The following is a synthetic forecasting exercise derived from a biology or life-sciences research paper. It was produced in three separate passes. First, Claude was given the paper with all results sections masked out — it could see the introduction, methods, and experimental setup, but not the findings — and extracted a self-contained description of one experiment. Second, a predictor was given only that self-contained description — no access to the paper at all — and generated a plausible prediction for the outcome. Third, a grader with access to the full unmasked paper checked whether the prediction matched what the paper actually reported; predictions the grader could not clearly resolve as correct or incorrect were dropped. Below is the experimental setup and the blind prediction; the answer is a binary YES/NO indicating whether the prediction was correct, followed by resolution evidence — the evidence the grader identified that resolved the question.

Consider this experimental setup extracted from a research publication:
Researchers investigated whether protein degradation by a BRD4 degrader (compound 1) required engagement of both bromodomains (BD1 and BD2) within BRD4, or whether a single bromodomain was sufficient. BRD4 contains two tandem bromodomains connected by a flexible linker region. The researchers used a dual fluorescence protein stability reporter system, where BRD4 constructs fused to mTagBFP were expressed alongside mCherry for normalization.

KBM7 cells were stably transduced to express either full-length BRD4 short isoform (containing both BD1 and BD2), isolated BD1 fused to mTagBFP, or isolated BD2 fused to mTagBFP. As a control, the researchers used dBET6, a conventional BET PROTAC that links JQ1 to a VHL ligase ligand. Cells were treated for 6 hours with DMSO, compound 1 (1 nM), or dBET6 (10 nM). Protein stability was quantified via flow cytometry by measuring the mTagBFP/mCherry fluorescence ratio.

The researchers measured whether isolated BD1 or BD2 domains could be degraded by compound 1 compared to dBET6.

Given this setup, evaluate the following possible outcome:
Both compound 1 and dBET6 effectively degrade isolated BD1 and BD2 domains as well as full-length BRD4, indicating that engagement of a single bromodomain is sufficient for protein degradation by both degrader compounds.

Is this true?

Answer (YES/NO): NO